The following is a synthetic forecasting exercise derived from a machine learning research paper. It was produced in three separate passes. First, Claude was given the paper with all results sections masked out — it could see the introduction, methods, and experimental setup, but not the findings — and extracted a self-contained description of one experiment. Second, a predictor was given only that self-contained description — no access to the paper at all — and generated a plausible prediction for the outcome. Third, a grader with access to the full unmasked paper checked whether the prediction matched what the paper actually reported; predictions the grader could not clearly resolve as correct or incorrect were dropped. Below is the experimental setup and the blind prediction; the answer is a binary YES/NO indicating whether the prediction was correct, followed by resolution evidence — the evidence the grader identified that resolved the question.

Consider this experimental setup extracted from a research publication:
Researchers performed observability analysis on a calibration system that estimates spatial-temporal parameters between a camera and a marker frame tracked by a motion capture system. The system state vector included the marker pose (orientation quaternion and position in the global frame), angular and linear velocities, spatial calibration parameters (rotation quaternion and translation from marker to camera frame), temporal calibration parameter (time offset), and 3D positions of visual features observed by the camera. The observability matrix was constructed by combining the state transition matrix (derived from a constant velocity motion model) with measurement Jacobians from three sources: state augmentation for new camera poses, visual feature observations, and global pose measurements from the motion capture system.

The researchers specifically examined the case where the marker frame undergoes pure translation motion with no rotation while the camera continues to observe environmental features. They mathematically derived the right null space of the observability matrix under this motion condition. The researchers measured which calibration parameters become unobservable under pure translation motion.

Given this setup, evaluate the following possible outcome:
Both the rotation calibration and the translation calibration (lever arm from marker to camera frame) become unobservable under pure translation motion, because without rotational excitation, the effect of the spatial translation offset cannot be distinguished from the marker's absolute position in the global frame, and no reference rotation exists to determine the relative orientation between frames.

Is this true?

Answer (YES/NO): NO